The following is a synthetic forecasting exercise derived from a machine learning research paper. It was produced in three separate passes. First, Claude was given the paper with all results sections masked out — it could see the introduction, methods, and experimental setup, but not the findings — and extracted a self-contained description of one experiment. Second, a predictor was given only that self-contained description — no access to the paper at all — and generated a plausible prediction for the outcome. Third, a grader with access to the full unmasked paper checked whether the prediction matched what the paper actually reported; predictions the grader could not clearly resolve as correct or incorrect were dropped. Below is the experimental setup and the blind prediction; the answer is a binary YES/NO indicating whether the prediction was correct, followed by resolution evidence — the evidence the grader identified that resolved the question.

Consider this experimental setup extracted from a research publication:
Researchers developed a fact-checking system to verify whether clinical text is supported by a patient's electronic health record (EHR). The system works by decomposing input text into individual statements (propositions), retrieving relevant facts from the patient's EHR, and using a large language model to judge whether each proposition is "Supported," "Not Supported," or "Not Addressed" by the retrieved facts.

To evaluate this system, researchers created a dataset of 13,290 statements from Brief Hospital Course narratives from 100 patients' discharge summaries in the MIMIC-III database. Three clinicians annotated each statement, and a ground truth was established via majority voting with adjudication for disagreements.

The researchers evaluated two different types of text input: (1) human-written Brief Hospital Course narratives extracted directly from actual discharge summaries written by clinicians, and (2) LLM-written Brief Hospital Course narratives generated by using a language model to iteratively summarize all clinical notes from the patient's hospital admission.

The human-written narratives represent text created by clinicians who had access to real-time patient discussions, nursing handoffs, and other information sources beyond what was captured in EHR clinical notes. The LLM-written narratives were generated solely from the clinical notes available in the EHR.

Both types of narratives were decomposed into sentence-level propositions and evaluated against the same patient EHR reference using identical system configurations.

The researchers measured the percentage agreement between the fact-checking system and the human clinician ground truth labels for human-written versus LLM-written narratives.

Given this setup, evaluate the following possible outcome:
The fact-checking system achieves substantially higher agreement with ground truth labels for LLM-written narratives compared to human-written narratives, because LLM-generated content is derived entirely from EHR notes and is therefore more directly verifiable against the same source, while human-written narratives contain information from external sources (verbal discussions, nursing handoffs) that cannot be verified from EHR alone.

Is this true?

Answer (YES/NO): YES